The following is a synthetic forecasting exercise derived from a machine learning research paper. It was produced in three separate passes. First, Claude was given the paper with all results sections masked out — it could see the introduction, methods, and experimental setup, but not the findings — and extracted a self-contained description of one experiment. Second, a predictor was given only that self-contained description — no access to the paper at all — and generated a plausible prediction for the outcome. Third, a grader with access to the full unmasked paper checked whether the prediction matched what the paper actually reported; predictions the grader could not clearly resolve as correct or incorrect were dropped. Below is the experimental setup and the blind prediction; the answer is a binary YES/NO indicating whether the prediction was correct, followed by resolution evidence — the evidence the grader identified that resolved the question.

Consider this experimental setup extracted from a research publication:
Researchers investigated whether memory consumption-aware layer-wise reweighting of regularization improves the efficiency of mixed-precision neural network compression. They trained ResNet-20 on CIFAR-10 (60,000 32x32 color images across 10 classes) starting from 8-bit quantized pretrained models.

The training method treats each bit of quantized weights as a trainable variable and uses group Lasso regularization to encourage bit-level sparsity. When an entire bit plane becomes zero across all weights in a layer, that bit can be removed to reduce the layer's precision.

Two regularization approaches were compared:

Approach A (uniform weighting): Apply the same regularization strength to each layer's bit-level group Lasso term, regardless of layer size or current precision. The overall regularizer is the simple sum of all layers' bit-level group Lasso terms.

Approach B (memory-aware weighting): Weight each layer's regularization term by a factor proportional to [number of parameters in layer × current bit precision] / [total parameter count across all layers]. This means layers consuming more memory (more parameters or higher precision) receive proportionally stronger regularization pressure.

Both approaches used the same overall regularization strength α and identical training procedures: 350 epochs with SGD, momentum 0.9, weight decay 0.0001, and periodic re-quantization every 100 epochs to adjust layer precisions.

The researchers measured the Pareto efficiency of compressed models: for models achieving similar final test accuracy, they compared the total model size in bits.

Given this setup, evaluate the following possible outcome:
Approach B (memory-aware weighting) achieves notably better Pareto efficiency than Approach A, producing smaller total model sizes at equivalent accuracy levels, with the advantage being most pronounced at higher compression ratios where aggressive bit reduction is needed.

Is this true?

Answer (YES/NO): NO